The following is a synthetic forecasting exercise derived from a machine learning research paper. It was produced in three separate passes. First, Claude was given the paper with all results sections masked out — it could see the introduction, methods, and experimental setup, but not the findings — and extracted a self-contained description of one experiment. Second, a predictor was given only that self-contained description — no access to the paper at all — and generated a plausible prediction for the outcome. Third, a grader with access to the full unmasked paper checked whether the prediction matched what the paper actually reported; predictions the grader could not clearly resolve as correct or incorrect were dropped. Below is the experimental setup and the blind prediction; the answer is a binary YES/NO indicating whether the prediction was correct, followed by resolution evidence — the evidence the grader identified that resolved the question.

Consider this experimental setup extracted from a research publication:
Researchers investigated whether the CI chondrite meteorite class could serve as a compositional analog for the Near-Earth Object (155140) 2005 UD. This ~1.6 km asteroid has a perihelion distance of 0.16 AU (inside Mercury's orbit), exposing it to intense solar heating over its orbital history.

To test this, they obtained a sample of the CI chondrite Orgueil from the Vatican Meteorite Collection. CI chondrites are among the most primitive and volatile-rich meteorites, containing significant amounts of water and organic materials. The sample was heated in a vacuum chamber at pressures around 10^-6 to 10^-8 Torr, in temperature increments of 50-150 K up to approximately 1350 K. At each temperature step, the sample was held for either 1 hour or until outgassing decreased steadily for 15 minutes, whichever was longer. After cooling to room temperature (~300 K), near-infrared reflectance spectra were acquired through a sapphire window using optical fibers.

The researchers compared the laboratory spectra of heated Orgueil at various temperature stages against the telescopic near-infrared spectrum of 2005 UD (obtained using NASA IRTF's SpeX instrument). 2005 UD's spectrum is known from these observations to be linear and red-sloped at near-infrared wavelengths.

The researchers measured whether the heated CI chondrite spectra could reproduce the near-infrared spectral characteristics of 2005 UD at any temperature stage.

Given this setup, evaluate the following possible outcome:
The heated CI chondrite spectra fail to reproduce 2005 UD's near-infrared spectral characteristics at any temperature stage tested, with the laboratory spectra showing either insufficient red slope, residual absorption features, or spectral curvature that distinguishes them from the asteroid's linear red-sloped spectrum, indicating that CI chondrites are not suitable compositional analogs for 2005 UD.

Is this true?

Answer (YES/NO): YES